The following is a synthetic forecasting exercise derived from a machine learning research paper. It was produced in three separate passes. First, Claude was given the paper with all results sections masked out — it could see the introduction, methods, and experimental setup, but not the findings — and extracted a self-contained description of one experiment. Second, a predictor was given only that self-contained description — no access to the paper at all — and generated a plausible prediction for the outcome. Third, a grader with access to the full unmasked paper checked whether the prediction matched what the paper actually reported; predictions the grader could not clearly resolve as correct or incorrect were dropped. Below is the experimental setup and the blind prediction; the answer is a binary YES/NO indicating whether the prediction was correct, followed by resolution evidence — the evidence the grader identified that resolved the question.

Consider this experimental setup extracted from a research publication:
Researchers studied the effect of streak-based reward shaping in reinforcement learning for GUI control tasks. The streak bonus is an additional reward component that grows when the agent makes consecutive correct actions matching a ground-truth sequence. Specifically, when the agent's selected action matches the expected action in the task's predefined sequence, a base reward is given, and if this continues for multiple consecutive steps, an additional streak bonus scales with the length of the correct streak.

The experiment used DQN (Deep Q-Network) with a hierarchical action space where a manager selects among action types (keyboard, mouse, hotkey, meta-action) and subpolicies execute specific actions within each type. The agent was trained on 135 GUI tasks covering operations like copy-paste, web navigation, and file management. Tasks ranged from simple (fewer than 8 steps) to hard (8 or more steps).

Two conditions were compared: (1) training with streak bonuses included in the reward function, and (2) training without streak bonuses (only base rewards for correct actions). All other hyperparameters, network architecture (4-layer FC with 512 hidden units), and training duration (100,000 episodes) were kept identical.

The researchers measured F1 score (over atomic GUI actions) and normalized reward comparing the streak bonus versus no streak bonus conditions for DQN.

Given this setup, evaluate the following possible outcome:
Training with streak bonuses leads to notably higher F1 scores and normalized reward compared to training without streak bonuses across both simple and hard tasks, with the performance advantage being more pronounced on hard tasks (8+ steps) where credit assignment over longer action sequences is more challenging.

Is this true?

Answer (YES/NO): NO